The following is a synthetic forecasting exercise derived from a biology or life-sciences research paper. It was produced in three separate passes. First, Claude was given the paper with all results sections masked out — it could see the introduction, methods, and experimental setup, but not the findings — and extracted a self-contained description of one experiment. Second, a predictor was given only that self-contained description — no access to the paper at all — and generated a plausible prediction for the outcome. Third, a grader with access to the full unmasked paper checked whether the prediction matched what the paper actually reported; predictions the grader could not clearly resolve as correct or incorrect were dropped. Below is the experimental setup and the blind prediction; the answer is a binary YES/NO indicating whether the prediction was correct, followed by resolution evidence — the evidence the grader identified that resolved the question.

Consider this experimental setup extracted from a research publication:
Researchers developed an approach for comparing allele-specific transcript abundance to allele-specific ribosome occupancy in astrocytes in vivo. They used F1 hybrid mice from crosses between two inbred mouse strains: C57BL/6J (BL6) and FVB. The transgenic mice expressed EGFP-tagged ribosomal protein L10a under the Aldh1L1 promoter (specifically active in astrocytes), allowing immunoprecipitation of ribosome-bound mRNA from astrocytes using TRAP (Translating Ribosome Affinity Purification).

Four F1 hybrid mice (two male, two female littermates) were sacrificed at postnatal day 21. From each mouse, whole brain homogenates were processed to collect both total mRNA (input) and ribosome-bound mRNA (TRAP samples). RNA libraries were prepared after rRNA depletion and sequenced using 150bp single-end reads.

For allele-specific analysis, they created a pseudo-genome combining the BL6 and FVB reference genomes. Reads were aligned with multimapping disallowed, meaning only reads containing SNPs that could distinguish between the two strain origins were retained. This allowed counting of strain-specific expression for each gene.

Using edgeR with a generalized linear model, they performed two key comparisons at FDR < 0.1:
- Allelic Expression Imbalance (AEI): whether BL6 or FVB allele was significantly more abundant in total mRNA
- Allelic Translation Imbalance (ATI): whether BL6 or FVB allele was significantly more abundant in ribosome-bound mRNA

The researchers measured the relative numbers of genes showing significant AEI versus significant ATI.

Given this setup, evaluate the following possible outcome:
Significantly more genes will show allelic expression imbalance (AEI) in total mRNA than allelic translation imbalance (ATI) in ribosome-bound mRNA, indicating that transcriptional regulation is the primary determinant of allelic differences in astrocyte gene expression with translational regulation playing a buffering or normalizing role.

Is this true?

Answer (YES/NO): NO